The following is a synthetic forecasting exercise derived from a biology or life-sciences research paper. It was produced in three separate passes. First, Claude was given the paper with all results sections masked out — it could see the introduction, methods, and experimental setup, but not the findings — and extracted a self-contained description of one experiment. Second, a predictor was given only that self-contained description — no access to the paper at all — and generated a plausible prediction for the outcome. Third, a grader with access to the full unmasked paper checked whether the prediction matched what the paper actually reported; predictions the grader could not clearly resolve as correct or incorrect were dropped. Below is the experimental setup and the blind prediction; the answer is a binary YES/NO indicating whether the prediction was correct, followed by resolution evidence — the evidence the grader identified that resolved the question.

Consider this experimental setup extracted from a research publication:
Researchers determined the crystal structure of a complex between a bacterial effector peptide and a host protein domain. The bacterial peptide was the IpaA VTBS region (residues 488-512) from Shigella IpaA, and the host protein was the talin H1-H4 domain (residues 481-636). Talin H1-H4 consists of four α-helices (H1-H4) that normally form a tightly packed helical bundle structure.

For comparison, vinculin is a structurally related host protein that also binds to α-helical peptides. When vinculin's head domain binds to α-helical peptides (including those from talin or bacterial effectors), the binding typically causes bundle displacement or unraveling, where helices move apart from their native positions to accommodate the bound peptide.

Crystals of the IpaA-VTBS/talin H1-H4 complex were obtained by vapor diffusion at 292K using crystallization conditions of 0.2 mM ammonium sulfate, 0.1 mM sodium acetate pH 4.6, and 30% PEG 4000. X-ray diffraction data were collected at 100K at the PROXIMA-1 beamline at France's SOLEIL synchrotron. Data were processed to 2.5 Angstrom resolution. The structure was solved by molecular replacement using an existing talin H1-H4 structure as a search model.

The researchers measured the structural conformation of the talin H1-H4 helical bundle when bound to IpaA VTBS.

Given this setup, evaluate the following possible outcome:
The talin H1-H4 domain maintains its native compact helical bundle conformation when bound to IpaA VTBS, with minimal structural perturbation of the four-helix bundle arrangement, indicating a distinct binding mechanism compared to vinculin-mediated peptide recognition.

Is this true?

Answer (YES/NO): YES